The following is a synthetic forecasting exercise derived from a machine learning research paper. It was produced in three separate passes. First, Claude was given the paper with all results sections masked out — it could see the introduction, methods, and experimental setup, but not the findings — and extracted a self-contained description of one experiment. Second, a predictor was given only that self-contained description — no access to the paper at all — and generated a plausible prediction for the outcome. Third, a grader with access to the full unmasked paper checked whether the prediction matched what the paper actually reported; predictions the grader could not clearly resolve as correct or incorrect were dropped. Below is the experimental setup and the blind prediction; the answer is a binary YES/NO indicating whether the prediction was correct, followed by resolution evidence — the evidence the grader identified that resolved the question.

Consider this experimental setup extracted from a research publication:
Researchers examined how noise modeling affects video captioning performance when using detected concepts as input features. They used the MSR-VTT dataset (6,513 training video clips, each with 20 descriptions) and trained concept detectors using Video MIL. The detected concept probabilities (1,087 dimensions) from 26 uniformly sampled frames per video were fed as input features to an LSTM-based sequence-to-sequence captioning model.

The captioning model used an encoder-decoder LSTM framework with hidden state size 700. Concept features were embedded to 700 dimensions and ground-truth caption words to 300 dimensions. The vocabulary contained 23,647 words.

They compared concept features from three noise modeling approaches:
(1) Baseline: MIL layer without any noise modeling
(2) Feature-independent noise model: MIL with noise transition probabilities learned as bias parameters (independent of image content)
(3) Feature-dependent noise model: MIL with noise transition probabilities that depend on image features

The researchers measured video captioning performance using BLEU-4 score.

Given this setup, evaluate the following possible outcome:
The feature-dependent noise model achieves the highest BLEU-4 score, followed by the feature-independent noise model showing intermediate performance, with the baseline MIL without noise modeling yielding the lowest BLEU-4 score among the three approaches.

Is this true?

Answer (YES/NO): NO